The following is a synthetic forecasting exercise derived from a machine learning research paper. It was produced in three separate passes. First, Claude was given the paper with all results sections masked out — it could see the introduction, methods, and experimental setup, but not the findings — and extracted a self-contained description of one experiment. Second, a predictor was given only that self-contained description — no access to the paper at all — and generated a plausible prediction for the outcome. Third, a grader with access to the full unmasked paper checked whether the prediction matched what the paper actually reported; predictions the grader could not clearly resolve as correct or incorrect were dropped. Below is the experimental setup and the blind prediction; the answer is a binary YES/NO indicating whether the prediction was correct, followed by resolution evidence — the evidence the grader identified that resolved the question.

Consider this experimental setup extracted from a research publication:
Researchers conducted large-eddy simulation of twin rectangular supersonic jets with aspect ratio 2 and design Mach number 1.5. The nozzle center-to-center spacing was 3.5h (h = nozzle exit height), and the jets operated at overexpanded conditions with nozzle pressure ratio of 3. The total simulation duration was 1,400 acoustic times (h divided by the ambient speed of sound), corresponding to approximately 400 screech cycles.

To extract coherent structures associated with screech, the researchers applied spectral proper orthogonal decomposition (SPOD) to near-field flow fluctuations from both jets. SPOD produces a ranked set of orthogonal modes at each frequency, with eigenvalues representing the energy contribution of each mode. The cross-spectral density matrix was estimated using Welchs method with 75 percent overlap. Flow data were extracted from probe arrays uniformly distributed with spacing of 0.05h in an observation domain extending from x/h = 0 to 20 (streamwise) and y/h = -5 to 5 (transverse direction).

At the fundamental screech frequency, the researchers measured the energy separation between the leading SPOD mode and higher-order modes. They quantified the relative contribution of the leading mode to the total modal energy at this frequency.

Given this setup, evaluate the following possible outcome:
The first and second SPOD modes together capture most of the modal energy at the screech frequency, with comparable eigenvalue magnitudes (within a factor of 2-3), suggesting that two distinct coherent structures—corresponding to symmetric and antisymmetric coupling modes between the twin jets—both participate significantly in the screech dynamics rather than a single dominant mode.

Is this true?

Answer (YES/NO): NO